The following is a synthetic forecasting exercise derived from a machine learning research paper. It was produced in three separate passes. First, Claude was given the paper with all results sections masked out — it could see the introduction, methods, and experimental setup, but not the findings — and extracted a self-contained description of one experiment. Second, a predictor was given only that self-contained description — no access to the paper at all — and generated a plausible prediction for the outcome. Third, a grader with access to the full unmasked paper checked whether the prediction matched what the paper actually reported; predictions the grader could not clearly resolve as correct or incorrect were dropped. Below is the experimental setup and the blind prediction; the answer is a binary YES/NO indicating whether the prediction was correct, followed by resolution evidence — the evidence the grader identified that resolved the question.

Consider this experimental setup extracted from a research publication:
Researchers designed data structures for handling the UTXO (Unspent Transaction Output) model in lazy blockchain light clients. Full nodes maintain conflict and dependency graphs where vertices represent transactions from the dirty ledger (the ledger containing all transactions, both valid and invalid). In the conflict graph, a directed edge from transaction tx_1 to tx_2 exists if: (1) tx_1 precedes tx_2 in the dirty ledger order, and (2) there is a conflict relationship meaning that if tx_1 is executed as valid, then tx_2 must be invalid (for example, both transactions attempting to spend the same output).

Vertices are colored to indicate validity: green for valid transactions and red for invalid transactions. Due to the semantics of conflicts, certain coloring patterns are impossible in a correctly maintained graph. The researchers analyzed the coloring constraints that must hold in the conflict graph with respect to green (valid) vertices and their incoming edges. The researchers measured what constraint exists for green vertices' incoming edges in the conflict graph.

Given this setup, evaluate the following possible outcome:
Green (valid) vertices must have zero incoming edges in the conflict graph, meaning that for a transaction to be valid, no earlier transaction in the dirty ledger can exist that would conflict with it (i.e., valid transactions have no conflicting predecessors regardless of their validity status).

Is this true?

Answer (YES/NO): NO